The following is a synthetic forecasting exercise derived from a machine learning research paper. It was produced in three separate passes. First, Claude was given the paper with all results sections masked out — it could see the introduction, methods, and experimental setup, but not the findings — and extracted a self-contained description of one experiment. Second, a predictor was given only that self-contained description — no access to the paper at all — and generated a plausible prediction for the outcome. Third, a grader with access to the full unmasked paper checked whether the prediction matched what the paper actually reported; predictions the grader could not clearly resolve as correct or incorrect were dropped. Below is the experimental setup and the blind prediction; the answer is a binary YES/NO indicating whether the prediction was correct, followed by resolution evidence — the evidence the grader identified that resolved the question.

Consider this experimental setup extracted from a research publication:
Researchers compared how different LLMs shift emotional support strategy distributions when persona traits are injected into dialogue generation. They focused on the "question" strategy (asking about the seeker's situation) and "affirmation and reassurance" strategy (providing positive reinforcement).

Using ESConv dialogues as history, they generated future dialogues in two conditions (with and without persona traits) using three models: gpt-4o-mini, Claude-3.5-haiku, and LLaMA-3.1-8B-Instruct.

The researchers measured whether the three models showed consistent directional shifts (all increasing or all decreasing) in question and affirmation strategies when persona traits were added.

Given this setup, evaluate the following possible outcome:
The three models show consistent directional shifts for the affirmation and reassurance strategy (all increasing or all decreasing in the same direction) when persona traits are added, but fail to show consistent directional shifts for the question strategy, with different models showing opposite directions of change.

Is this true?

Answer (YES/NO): NO